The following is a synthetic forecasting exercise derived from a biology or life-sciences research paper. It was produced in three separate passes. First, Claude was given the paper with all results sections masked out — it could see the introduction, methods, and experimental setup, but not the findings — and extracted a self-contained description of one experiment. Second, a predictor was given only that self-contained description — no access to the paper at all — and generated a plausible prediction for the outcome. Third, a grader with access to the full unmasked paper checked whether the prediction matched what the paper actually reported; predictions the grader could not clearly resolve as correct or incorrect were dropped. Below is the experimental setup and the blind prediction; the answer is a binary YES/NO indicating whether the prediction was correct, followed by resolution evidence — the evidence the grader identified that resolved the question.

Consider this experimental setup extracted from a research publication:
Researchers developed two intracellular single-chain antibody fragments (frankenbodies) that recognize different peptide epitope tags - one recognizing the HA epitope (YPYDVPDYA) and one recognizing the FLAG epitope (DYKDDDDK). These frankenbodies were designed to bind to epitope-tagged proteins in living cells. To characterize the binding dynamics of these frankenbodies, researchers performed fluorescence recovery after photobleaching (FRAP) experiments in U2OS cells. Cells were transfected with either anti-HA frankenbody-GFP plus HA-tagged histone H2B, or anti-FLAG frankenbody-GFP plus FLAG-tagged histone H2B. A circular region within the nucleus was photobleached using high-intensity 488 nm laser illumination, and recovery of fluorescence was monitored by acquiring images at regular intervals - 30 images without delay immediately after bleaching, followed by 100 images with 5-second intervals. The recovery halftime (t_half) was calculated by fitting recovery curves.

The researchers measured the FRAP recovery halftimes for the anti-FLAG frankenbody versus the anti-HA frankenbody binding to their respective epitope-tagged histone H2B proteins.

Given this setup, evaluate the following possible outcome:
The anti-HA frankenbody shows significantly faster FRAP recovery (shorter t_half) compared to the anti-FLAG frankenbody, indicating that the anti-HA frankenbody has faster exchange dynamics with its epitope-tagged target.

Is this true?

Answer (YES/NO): NO